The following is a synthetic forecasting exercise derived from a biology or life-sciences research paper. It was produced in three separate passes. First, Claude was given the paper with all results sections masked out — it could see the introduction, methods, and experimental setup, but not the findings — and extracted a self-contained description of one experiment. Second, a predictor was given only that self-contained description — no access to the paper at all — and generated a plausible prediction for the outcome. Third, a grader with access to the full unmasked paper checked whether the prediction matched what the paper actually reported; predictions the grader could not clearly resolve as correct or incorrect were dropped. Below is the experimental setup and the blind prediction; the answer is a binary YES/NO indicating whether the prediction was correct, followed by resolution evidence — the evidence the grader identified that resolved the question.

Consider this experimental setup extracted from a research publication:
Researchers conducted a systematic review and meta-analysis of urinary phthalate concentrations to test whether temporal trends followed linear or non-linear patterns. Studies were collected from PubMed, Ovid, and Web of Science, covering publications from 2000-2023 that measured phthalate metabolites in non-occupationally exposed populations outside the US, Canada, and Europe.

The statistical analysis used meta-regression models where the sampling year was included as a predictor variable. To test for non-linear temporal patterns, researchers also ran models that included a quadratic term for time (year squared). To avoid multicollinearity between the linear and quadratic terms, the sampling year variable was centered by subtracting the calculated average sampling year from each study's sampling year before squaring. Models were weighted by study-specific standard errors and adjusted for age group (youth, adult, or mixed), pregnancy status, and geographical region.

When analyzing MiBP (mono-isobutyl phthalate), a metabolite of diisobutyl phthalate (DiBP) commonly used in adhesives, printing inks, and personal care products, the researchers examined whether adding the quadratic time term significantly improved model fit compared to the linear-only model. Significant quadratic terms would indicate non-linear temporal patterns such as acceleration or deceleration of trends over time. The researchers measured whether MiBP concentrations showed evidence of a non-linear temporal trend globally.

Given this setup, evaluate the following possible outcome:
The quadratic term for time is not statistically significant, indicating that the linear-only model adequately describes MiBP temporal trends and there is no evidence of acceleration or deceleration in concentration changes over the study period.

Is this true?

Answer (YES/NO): YES